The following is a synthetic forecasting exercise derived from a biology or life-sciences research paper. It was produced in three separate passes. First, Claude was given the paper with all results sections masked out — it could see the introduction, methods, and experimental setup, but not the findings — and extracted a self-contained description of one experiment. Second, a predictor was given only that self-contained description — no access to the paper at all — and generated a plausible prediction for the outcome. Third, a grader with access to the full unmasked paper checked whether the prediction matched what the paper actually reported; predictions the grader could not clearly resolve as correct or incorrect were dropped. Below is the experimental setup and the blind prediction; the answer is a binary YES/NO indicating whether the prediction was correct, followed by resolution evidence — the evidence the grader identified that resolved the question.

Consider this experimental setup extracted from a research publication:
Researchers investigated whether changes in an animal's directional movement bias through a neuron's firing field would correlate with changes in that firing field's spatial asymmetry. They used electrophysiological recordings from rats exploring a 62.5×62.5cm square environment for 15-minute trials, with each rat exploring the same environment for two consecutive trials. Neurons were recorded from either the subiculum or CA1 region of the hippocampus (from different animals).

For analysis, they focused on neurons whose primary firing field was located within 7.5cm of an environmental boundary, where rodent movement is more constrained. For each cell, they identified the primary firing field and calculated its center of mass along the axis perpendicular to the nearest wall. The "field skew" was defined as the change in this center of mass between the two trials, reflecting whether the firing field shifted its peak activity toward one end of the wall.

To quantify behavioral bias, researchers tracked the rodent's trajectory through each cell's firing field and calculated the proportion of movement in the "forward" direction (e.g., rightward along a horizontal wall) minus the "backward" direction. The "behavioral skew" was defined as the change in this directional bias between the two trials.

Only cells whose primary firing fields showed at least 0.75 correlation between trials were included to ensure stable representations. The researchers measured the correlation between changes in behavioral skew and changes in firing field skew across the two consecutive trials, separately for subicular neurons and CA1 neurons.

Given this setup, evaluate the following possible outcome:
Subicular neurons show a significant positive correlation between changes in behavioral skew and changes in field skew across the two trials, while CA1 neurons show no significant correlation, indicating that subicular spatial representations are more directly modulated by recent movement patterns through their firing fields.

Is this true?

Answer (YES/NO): NO